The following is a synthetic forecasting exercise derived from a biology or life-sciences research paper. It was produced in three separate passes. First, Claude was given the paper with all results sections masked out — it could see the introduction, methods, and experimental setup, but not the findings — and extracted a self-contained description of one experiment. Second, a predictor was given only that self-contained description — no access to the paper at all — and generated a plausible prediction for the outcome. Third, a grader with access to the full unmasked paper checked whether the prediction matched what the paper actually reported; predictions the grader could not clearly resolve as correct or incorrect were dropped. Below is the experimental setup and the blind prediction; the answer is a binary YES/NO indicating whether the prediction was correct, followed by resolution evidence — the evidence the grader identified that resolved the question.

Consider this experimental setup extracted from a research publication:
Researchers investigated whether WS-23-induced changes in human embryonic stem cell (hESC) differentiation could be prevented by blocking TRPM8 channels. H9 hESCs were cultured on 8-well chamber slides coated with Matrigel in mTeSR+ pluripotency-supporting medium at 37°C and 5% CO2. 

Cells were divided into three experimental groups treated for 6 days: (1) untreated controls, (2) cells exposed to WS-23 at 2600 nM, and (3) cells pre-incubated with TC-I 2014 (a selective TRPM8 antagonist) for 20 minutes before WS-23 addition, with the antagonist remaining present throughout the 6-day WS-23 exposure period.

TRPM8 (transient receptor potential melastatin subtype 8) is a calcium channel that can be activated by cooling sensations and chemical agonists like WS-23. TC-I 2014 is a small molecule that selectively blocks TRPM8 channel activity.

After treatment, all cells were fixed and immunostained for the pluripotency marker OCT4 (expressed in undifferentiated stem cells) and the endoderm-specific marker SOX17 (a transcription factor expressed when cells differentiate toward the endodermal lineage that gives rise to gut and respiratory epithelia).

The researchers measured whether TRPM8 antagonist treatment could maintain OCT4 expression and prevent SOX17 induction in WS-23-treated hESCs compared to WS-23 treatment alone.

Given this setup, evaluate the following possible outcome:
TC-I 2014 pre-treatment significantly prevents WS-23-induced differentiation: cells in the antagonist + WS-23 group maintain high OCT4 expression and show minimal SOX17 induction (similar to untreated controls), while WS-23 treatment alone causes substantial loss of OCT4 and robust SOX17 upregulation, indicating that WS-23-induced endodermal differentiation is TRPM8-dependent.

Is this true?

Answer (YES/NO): NO